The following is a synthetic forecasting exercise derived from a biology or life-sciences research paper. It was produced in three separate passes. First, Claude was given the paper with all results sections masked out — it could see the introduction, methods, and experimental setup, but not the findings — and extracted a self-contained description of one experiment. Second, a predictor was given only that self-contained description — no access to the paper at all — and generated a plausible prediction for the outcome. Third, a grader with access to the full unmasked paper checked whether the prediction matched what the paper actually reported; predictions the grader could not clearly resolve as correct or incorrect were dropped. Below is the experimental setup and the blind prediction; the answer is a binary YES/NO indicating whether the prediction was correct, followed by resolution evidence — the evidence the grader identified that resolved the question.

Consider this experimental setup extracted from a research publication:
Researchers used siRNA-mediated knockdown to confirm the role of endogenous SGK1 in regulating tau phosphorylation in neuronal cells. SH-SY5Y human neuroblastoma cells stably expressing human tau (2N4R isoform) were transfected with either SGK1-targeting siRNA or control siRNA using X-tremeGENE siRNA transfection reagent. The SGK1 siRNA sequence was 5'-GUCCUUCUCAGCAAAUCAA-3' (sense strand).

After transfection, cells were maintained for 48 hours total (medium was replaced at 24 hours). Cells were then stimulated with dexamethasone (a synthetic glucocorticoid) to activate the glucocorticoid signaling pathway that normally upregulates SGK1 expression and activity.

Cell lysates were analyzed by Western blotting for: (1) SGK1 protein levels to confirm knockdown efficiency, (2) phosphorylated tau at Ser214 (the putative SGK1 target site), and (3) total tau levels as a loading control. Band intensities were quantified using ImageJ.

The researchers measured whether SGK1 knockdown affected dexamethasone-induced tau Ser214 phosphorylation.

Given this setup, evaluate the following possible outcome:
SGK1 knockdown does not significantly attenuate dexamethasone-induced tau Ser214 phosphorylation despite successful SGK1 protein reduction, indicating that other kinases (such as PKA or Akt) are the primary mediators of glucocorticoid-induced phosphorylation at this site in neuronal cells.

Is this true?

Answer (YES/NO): NO